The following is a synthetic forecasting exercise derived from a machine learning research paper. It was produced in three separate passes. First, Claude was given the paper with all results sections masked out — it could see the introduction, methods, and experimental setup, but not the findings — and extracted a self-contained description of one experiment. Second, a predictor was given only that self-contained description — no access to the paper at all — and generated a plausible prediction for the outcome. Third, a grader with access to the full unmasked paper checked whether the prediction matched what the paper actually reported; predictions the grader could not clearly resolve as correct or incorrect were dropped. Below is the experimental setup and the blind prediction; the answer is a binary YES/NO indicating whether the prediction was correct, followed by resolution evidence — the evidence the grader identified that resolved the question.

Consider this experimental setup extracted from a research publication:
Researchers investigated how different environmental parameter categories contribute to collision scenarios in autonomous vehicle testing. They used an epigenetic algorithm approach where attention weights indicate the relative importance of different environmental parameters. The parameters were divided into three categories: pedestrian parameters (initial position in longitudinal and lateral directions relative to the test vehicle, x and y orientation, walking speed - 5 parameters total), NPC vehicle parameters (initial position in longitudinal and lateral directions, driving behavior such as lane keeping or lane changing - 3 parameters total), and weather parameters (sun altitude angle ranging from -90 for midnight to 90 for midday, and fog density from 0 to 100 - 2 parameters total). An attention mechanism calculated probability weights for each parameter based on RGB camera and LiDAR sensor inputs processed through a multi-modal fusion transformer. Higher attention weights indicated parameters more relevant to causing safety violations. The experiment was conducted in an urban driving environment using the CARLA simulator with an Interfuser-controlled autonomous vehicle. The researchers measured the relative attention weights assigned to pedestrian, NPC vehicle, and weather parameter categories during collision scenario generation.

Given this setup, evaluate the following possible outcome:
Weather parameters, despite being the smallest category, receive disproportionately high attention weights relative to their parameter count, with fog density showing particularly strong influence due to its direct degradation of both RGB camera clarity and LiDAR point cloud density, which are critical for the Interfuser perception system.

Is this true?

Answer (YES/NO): NO